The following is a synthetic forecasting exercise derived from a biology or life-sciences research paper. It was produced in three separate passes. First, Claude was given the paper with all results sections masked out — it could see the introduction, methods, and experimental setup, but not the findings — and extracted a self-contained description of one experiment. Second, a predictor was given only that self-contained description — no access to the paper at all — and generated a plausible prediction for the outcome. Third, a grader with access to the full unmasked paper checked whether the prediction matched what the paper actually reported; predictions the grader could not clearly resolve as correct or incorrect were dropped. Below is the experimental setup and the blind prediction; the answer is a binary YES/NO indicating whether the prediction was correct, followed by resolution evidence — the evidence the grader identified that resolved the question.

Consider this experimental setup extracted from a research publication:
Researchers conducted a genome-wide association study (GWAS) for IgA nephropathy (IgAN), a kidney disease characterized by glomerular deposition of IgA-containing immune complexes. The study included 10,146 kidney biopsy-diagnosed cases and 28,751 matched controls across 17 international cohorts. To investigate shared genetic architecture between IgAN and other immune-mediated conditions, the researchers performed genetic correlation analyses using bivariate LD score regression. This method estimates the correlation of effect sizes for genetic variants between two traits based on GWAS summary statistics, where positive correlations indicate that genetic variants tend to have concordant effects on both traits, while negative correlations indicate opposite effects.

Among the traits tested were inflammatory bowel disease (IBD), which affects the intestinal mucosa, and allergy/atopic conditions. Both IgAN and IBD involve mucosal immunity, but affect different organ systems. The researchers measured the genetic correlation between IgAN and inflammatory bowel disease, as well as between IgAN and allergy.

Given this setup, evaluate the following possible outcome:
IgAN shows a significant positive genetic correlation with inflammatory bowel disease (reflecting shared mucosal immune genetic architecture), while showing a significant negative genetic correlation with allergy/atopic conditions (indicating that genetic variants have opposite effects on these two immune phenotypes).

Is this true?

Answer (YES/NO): NO